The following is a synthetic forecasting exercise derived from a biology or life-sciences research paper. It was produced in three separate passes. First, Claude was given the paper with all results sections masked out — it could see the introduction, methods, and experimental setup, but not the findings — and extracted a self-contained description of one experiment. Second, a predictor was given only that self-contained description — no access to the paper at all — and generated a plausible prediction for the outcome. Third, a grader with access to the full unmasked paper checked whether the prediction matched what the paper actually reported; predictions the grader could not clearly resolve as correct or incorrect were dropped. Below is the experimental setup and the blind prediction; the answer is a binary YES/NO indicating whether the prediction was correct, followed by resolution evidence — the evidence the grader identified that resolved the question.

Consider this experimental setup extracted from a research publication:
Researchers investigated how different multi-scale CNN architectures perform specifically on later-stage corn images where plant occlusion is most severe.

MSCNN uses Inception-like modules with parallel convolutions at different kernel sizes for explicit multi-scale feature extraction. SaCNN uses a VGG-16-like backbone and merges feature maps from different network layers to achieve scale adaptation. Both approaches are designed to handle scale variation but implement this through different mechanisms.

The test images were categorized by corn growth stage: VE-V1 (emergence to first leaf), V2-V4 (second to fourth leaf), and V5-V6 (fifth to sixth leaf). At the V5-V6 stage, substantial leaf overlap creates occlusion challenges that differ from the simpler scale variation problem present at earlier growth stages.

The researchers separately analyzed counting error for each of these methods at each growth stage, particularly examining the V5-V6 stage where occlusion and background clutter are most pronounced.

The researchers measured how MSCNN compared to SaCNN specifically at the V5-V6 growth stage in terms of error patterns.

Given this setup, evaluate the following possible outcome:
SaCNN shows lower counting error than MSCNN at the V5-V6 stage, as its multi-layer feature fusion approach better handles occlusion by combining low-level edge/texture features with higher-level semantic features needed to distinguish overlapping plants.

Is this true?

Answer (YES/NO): NO